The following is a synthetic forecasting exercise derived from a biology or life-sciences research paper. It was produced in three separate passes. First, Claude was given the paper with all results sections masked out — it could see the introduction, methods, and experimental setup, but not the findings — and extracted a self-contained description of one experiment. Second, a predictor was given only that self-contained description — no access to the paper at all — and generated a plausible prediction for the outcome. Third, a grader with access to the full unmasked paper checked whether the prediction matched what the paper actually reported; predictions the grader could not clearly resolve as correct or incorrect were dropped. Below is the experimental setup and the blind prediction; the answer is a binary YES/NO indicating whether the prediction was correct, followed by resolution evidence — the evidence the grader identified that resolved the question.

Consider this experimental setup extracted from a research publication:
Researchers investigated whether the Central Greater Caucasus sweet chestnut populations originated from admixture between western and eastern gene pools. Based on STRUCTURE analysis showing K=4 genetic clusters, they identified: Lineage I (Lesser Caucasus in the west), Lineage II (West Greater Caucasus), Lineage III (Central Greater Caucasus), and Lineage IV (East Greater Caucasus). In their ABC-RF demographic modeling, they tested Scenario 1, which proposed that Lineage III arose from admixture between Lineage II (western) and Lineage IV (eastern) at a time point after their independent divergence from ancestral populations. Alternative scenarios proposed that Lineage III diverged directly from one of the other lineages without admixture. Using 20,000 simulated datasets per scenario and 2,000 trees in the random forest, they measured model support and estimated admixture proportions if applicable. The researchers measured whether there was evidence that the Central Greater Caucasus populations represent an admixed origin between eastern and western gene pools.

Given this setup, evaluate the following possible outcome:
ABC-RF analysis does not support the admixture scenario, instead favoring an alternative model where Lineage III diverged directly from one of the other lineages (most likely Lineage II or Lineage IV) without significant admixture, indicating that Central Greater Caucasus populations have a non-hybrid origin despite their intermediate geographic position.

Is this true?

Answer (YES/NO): NO